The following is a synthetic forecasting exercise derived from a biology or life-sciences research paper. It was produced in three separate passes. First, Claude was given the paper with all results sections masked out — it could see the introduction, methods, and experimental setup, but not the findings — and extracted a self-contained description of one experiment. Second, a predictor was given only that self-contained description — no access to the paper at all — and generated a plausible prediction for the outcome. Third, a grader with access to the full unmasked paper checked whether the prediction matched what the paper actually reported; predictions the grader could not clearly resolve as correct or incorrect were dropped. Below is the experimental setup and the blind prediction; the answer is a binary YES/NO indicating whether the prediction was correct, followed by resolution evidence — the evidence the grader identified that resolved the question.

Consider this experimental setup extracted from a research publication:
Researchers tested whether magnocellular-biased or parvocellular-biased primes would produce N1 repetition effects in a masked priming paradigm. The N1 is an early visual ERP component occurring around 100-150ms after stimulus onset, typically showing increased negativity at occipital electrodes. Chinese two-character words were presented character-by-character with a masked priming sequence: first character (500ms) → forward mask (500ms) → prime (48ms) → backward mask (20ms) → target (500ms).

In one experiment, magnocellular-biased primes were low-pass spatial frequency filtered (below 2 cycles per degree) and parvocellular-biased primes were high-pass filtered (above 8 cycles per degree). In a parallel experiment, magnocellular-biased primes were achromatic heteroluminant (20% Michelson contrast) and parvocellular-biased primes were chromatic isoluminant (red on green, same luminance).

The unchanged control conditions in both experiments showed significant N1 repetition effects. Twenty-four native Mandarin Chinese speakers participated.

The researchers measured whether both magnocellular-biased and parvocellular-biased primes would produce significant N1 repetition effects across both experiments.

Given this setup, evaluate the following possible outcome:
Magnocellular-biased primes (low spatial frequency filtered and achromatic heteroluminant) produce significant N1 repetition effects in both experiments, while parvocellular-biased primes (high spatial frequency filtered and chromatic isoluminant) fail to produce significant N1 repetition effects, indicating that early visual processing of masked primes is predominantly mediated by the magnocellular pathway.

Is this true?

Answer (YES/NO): NO